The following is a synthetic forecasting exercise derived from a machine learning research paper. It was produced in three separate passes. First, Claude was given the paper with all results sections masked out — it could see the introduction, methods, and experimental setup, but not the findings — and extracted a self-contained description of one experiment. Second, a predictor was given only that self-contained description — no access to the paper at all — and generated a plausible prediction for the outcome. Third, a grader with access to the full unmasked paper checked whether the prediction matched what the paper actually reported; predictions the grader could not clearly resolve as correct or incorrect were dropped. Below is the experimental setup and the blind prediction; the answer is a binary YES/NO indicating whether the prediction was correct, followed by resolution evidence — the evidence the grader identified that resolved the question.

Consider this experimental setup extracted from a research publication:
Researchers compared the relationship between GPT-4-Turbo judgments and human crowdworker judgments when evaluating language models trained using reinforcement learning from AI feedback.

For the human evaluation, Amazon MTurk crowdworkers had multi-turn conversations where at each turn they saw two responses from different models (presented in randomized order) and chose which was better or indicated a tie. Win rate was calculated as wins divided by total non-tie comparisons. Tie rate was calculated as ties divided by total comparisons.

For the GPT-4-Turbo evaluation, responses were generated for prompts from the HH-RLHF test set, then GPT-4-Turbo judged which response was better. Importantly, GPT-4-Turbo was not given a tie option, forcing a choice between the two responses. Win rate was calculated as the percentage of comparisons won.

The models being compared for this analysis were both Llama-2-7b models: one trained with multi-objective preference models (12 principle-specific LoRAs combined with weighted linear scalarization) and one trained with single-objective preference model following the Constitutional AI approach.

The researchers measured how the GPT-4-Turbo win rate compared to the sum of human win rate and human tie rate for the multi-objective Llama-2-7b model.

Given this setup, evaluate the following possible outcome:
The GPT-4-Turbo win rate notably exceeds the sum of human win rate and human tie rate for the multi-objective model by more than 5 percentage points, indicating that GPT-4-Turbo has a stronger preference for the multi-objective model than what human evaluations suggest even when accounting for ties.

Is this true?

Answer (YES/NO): NO